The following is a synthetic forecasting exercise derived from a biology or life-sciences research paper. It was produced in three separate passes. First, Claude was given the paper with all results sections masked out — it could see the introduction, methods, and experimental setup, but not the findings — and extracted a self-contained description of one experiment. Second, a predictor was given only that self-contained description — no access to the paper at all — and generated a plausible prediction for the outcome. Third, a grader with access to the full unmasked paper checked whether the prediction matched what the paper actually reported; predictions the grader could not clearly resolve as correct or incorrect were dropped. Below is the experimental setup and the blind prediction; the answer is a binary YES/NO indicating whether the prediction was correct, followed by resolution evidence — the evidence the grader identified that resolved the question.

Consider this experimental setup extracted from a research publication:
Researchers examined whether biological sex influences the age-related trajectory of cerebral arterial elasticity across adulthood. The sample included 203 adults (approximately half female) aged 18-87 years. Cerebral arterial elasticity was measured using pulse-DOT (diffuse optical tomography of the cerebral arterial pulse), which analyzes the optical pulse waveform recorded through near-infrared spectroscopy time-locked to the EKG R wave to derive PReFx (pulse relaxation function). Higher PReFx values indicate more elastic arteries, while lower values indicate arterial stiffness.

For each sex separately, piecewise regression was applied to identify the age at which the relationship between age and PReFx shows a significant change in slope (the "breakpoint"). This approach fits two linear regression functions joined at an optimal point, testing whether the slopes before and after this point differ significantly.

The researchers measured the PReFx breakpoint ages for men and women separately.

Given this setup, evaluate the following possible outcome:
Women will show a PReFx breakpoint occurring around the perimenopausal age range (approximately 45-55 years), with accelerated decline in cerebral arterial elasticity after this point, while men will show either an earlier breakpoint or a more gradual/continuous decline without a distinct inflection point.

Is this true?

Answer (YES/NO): YES